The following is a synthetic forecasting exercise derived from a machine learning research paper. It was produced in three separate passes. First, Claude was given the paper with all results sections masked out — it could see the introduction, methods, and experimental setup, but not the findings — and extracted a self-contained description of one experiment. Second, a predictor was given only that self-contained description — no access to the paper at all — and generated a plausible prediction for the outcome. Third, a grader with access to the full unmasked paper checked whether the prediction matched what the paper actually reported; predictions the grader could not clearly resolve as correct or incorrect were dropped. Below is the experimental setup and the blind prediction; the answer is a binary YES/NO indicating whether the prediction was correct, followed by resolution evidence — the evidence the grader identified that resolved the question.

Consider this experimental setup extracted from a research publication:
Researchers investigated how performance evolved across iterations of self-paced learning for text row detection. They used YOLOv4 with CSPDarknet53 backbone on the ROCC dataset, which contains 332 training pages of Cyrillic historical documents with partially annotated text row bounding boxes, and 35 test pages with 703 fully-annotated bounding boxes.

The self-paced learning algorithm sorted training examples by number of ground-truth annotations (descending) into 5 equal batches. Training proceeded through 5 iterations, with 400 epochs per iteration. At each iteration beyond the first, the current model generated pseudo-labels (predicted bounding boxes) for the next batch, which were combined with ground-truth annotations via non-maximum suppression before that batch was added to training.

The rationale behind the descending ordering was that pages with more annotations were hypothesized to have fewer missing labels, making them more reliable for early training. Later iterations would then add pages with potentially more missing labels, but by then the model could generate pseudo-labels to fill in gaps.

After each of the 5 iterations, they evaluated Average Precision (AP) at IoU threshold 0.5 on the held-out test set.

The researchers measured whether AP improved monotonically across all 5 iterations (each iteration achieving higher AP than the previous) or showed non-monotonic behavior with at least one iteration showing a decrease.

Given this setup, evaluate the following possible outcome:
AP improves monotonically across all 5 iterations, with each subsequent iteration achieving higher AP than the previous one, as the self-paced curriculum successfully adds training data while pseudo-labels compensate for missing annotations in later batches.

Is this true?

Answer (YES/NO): YES